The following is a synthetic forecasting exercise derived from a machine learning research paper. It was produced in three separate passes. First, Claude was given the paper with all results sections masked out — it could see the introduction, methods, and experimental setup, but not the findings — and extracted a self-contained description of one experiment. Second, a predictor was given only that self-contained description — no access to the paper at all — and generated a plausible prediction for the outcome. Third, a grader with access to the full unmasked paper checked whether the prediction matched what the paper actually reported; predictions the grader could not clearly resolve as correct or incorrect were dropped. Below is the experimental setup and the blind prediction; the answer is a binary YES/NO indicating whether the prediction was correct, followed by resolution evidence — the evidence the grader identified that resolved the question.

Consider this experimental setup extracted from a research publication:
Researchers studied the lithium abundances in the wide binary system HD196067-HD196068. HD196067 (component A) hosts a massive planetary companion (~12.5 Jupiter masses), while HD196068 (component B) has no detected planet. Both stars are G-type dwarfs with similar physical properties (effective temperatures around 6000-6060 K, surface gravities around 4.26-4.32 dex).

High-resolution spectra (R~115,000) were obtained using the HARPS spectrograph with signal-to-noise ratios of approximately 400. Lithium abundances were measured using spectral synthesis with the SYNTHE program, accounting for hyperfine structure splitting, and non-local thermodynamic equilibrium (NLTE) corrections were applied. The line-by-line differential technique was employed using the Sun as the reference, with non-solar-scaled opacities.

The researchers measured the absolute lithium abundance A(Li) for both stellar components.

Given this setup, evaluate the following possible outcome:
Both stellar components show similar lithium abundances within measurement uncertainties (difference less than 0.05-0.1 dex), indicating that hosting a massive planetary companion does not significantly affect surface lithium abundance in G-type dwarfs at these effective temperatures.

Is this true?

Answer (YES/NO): NO